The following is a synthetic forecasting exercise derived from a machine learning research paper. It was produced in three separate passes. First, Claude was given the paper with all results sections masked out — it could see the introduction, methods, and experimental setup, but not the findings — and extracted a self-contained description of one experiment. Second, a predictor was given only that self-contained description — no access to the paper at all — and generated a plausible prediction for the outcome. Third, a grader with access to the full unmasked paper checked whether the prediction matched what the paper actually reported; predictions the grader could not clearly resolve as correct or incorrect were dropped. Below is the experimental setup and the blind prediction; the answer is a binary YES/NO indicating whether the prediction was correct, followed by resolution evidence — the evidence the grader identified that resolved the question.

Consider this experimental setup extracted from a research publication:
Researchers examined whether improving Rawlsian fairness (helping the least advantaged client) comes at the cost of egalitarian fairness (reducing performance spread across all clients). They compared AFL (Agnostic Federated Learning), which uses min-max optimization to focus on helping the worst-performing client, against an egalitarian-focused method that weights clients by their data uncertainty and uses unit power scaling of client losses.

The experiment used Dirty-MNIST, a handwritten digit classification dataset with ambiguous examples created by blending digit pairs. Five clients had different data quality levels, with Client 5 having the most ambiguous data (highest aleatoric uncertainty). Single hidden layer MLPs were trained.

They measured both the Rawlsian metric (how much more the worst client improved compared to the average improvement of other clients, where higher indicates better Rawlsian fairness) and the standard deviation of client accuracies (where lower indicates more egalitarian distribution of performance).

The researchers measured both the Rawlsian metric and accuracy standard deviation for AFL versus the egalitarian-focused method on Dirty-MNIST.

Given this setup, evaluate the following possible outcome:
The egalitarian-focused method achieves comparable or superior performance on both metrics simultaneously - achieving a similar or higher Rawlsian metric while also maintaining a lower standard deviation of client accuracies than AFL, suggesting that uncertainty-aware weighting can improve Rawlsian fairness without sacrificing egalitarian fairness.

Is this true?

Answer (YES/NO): NO